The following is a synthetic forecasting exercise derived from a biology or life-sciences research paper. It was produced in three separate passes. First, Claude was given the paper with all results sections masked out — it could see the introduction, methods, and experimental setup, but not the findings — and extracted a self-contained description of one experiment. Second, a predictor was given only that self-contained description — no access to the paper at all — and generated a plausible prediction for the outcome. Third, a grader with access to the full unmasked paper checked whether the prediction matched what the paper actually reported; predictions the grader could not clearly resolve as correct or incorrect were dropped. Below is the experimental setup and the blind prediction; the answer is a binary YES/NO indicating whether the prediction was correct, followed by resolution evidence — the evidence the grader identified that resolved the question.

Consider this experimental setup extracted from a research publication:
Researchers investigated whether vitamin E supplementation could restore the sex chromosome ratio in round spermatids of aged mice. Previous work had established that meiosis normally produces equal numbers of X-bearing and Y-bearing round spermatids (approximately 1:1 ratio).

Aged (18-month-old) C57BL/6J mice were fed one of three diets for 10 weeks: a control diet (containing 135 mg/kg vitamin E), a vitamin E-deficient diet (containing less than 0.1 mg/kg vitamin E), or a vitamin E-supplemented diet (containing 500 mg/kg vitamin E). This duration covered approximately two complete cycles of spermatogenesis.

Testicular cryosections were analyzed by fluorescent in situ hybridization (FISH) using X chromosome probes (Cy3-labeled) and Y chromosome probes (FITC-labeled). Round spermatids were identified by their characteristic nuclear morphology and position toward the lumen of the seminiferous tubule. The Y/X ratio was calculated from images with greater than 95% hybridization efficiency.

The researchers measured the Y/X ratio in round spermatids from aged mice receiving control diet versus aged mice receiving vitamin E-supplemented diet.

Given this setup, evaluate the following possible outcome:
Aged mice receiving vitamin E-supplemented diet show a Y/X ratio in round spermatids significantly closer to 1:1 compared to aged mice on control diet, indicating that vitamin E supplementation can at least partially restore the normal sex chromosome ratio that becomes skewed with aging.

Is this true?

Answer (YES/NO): YES